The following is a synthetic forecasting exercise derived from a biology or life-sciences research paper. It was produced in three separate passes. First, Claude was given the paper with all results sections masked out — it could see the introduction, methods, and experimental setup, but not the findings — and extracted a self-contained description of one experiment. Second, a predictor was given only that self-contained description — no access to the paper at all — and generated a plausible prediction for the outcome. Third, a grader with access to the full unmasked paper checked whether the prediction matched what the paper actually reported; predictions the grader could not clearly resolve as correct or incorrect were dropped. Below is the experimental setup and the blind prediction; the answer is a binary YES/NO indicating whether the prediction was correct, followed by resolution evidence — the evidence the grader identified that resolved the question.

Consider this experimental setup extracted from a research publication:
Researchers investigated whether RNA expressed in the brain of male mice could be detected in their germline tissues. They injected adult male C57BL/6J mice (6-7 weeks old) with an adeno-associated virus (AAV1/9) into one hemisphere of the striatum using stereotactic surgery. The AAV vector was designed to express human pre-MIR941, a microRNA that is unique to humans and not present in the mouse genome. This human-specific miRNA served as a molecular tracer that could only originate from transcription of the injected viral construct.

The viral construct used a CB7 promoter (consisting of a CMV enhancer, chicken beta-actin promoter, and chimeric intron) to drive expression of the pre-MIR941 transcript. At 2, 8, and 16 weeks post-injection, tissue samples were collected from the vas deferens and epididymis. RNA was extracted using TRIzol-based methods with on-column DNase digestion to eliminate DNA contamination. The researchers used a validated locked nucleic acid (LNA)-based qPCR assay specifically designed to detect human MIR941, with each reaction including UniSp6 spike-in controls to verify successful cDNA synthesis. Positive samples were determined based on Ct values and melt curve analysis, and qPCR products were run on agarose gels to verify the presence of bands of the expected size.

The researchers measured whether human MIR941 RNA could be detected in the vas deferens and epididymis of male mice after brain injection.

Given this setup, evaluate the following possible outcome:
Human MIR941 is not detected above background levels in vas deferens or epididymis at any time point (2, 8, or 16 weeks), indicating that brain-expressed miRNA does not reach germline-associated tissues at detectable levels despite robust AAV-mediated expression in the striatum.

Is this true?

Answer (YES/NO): NO